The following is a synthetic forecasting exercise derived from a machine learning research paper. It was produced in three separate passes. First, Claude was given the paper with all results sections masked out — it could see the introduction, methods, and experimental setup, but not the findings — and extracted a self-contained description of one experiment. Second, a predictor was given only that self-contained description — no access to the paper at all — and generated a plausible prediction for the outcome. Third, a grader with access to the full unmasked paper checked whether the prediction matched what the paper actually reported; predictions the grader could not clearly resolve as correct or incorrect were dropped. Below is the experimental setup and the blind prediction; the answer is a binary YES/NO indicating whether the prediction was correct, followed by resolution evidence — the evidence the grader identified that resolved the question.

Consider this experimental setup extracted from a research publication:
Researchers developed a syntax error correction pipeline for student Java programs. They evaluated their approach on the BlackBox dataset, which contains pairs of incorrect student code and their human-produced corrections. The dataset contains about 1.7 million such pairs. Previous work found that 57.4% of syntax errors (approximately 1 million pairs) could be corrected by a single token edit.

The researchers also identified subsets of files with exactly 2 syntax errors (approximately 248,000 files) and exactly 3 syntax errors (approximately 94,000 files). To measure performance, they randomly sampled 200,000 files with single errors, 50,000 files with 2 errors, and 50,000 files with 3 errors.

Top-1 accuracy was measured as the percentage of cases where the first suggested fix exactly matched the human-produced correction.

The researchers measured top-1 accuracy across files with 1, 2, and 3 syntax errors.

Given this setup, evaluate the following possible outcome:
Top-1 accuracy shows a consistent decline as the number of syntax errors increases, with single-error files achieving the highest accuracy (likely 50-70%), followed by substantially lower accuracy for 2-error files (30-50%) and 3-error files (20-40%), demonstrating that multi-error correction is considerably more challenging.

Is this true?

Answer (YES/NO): NO